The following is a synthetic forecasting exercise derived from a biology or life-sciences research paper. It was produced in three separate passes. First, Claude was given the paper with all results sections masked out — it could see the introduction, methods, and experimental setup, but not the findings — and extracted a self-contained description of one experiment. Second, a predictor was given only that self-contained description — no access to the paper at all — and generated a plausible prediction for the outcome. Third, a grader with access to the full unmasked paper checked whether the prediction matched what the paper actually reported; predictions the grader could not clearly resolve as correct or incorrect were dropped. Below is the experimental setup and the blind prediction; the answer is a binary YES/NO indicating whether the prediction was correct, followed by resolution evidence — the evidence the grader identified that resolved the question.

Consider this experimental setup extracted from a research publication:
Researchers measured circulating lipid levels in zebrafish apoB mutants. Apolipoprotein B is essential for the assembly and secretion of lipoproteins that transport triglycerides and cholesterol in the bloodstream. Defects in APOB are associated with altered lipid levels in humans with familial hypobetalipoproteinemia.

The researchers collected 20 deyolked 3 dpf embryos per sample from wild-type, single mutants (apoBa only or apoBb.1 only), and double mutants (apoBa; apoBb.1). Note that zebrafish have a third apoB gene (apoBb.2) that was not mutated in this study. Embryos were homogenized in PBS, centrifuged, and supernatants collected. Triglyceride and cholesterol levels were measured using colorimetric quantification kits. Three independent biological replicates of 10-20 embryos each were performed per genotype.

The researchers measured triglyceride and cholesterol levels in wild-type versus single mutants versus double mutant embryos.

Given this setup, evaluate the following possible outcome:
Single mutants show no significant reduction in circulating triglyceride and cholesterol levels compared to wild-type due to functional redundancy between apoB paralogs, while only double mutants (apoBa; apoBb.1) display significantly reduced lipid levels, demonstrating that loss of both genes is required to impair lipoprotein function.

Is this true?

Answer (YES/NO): NO